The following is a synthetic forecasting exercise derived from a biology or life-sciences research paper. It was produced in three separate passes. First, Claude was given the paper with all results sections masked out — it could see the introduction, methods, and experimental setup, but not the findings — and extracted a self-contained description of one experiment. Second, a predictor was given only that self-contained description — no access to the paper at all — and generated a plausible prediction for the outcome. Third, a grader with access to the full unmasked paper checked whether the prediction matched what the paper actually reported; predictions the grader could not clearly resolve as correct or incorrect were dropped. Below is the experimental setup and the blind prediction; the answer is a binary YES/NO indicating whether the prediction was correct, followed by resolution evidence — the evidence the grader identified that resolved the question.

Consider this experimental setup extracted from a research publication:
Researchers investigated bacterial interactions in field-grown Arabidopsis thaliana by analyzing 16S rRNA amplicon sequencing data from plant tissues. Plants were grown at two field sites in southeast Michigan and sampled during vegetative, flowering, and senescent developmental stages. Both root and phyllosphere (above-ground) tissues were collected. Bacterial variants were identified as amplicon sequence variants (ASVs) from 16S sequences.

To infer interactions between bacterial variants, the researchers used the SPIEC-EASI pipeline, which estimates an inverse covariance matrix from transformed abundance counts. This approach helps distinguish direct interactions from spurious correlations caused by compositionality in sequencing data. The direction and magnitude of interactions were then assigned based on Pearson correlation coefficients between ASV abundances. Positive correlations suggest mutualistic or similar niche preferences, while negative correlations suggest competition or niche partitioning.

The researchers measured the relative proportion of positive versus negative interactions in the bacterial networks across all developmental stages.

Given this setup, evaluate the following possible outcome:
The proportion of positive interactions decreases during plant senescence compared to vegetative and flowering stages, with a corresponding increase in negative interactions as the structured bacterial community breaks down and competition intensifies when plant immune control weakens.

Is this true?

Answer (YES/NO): NO